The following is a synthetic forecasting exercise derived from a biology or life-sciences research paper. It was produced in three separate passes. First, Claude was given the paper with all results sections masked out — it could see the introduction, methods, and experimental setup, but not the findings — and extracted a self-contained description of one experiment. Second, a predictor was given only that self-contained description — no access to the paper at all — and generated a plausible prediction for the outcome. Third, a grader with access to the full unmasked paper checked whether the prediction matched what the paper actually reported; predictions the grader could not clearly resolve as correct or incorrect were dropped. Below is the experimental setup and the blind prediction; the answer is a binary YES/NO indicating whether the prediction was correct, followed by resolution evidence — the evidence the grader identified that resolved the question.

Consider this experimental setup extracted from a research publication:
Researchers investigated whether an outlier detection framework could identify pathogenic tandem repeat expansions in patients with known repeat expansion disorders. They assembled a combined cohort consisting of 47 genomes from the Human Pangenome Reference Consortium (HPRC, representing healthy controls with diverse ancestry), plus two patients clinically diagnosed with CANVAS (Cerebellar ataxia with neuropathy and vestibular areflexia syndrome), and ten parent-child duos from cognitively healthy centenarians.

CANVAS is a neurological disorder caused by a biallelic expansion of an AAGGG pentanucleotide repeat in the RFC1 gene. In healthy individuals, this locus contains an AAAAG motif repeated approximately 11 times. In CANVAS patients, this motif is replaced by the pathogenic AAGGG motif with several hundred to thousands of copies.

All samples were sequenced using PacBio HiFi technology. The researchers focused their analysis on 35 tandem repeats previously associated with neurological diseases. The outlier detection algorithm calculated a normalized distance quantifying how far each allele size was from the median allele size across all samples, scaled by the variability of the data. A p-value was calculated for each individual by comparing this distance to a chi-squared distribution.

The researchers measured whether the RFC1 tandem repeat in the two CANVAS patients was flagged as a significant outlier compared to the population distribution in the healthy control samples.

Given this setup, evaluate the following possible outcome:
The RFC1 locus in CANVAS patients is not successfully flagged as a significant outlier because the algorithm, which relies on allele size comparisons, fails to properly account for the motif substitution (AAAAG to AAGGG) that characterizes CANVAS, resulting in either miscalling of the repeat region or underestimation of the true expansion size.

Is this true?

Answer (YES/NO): NO